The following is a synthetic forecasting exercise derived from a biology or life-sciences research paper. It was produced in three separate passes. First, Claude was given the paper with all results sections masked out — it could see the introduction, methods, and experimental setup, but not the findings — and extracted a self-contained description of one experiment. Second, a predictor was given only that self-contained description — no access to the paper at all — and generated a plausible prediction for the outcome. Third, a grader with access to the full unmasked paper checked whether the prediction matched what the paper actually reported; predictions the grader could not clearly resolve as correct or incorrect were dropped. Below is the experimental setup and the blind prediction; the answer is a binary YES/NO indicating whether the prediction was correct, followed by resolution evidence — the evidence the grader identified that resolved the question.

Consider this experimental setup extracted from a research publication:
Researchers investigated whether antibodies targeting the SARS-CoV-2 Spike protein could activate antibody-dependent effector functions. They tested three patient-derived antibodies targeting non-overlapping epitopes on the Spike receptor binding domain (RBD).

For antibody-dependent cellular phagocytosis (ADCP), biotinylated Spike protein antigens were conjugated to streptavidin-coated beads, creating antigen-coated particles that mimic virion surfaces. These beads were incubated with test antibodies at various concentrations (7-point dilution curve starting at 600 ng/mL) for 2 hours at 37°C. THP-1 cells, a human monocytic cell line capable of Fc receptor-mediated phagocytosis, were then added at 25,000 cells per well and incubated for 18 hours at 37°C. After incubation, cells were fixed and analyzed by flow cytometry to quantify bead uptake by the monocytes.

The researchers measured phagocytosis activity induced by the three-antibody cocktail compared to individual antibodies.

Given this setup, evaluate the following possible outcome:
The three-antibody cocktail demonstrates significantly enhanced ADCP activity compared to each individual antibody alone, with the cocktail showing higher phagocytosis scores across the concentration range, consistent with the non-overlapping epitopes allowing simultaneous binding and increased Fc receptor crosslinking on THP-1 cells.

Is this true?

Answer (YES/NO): YES